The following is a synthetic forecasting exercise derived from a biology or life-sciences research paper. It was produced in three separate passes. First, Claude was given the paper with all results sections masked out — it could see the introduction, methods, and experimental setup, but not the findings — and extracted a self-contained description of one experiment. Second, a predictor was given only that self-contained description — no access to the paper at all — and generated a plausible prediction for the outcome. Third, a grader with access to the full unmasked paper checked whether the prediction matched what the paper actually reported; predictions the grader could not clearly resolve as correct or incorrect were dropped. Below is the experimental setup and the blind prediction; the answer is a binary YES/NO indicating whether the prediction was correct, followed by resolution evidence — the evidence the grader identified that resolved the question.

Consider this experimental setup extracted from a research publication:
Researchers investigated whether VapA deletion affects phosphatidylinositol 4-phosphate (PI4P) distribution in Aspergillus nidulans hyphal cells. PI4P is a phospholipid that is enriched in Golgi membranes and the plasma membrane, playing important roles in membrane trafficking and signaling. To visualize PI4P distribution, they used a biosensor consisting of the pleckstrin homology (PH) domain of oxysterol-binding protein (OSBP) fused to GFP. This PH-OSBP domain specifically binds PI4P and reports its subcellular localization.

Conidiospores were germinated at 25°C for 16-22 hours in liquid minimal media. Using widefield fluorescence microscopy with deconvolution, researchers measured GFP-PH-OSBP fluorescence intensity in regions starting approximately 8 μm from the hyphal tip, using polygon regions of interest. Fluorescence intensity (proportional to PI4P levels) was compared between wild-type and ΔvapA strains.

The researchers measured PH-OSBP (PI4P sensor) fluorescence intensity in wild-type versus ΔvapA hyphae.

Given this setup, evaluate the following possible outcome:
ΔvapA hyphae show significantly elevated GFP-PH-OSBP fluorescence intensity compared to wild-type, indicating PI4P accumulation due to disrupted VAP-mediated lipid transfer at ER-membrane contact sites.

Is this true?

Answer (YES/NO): YES